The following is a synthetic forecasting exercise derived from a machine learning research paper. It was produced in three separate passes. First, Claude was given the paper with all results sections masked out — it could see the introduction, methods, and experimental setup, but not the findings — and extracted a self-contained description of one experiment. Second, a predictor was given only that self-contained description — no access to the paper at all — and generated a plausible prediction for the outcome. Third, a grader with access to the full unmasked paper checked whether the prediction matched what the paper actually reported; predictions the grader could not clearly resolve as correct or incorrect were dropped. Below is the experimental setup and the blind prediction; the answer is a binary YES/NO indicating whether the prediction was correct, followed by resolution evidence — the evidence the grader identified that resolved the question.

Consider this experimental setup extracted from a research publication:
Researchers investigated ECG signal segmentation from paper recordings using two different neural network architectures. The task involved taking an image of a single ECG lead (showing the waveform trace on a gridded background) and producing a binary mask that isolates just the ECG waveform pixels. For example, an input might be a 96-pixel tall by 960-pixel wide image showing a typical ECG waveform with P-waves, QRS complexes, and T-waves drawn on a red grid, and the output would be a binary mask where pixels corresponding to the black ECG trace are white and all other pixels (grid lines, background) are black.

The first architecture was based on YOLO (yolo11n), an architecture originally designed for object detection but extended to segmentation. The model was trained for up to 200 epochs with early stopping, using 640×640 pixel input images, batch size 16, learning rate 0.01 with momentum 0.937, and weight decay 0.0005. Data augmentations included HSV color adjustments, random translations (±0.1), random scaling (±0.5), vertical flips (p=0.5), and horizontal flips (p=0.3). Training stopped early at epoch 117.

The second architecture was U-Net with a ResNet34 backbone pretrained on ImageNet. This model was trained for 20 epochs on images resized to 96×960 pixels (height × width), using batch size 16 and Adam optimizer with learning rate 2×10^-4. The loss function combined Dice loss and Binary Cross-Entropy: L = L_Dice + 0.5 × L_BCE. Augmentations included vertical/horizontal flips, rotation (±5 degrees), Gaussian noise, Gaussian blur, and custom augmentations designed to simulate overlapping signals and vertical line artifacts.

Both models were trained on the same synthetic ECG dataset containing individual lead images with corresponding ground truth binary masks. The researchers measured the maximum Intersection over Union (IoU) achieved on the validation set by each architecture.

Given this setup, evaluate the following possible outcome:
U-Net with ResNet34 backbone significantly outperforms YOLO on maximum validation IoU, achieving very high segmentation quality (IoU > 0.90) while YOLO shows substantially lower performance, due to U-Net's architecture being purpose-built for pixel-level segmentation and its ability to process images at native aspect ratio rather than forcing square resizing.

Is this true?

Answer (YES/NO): NO